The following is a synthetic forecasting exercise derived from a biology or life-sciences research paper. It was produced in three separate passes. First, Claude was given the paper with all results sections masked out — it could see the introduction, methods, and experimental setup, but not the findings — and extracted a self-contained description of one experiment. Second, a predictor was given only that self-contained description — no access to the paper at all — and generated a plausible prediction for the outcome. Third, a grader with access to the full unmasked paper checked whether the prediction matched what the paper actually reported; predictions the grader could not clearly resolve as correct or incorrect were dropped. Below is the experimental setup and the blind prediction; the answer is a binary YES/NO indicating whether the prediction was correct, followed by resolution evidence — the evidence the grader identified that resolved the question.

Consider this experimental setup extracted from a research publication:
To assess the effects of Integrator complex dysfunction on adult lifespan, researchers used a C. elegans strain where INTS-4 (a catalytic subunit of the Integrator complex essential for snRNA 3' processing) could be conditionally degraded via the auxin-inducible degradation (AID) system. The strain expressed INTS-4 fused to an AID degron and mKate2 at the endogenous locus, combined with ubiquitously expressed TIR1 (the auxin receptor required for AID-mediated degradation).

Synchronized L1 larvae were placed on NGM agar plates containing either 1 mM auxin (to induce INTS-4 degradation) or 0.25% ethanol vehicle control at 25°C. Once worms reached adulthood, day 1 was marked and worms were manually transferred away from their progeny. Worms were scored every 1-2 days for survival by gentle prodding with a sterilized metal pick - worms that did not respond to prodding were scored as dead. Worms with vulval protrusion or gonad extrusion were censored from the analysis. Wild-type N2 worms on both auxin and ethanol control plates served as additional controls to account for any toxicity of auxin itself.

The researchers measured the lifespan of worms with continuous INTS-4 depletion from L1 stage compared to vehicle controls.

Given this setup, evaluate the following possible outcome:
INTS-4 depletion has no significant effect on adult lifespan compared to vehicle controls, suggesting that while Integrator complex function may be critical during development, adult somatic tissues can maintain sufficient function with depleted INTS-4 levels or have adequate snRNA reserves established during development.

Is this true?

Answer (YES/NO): NO